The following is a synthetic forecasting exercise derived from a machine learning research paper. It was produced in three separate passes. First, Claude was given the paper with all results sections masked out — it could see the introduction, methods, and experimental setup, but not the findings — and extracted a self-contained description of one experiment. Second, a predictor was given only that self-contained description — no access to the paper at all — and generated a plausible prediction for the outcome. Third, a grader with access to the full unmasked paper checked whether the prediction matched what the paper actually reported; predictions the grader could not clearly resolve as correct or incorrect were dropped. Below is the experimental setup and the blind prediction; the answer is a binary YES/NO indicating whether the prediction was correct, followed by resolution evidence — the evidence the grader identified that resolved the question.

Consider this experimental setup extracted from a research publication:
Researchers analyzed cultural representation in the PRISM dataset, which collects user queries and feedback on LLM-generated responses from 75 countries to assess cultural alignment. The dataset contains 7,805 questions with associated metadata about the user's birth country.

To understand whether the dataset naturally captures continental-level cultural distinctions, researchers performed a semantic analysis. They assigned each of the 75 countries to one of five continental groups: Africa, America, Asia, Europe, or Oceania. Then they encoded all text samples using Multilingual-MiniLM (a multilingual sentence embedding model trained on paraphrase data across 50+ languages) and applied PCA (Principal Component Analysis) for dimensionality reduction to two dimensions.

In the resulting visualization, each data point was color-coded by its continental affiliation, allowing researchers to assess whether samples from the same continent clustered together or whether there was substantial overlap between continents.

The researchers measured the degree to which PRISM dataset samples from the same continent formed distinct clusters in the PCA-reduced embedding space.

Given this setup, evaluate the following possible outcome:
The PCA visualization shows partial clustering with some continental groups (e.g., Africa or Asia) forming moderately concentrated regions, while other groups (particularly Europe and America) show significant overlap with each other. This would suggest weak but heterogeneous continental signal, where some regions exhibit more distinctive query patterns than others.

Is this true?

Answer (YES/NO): NO